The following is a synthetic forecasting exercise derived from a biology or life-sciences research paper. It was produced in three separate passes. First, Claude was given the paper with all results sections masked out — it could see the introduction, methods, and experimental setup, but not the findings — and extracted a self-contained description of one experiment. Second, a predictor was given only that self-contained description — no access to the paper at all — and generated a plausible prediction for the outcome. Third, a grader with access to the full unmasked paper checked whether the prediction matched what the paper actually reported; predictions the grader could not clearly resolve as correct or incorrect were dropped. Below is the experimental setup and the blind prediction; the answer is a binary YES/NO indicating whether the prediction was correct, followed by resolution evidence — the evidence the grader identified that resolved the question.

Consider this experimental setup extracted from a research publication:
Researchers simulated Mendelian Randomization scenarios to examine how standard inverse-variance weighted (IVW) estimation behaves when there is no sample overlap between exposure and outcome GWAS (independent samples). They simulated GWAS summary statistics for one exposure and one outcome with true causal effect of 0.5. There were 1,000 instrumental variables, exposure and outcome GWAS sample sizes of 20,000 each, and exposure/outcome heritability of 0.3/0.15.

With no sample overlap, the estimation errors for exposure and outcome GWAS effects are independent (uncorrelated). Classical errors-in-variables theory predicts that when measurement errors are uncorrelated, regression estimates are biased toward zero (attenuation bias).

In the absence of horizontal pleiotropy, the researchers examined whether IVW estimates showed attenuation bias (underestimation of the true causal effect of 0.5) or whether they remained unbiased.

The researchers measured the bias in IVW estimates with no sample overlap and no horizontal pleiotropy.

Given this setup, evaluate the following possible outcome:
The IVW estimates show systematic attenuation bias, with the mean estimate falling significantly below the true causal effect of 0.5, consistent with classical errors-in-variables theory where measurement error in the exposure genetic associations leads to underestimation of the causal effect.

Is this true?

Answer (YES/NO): YES